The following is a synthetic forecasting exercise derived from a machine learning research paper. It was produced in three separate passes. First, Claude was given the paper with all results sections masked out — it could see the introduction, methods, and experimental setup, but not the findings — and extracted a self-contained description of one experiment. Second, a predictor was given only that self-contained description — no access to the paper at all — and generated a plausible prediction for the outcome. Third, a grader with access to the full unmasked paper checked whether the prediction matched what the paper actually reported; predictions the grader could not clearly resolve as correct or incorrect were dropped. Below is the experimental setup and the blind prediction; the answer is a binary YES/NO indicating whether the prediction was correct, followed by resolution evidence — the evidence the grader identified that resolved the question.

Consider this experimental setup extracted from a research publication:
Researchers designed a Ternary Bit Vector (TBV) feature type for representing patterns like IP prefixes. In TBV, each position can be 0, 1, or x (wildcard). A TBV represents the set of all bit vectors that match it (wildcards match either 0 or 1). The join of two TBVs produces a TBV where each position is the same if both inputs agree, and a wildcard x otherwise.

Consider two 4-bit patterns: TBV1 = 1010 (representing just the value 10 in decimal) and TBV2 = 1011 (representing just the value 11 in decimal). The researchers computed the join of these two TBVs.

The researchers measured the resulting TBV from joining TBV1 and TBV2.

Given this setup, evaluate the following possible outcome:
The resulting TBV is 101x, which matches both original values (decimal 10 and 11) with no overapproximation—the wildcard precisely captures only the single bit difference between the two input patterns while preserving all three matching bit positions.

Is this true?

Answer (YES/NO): YES